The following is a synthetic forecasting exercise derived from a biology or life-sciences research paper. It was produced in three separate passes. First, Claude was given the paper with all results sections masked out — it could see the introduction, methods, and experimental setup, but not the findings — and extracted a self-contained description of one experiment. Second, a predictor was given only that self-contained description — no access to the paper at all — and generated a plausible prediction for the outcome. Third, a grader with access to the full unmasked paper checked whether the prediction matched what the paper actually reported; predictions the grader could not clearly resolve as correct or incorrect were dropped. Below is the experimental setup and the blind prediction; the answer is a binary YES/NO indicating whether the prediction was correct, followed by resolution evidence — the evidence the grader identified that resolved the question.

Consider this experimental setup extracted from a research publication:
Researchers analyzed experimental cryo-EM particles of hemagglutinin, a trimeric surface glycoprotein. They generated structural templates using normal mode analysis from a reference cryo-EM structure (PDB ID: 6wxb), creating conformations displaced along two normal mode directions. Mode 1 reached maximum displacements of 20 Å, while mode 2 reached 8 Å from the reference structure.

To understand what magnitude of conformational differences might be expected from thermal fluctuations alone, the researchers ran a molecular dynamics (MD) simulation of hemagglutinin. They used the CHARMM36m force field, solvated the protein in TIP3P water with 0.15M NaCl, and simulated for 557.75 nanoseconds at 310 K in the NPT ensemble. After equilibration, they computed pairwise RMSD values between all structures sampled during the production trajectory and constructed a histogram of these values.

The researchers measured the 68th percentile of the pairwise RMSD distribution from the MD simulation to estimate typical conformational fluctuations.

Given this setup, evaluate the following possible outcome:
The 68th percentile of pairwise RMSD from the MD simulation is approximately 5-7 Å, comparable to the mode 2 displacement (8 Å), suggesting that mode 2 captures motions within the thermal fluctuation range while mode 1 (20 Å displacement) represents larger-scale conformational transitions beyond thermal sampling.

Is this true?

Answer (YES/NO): NO